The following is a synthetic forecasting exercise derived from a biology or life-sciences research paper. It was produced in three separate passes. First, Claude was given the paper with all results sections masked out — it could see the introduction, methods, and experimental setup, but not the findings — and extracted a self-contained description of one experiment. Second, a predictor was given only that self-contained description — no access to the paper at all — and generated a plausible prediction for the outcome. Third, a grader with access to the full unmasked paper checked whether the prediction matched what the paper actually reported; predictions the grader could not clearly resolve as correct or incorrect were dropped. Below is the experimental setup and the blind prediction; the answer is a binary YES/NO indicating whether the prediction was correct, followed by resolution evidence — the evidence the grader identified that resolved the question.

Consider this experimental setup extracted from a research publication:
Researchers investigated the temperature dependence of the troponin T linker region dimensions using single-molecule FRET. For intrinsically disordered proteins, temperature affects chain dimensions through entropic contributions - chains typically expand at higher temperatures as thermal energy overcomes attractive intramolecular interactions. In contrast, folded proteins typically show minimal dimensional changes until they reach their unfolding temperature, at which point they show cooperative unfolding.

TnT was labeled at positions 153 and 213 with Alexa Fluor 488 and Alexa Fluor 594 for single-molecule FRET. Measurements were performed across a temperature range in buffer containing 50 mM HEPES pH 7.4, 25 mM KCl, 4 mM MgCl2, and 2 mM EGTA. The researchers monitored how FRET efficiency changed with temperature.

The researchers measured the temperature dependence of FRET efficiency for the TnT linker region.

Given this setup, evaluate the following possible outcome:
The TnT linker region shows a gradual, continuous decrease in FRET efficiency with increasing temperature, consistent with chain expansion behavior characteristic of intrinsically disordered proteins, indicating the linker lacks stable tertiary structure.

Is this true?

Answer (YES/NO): NO